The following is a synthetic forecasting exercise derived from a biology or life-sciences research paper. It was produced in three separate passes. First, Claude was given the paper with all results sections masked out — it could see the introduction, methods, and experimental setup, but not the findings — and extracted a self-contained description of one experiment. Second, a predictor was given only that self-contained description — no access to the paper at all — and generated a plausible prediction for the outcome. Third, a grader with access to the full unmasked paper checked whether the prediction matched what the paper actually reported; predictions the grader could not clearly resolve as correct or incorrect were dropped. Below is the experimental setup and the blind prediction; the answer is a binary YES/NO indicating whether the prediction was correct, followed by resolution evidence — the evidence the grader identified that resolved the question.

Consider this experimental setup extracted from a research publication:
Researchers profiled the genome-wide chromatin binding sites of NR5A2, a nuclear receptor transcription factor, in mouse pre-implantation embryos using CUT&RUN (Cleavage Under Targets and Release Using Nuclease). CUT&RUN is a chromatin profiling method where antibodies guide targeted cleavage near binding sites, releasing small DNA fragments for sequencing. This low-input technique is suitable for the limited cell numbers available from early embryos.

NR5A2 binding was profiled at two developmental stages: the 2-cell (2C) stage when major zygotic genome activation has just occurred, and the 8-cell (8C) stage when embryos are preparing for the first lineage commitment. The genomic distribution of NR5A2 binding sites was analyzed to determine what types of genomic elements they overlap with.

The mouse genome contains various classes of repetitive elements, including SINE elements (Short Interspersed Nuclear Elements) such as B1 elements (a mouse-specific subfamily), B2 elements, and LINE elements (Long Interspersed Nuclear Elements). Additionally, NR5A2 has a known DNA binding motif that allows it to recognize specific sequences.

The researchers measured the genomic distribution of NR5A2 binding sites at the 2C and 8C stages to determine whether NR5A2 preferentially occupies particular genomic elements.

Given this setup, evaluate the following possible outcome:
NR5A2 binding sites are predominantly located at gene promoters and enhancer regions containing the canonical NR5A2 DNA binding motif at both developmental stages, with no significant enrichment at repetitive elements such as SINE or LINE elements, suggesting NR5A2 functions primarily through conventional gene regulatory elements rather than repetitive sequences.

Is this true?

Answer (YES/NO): NO